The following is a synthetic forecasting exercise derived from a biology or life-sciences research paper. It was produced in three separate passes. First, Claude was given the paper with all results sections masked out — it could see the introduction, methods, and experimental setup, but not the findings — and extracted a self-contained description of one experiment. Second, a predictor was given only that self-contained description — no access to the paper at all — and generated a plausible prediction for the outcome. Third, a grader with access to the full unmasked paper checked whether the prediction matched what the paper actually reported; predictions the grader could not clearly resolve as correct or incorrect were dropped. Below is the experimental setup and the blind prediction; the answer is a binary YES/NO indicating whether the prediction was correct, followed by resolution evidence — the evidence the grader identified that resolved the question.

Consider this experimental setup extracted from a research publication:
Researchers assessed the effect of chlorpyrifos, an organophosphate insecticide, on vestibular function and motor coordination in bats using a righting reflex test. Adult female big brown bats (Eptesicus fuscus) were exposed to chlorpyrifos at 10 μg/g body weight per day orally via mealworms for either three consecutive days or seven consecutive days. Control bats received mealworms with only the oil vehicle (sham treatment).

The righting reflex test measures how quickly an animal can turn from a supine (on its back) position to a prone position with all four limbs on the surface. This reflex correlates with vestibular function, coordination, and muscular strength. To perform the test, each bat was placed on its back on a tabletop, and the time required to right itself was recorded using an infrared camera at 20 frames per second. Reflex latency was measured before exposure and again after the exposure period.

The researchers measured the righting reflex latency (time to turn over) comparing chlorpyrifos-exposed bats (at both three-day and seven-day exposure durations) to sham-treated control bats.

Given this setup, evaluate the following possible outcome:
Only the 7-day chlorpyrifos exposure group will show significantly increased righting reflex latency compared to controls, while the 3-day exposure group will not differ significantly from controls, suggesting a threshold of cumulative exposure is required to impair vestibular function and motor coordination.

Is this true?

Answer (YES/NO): NO